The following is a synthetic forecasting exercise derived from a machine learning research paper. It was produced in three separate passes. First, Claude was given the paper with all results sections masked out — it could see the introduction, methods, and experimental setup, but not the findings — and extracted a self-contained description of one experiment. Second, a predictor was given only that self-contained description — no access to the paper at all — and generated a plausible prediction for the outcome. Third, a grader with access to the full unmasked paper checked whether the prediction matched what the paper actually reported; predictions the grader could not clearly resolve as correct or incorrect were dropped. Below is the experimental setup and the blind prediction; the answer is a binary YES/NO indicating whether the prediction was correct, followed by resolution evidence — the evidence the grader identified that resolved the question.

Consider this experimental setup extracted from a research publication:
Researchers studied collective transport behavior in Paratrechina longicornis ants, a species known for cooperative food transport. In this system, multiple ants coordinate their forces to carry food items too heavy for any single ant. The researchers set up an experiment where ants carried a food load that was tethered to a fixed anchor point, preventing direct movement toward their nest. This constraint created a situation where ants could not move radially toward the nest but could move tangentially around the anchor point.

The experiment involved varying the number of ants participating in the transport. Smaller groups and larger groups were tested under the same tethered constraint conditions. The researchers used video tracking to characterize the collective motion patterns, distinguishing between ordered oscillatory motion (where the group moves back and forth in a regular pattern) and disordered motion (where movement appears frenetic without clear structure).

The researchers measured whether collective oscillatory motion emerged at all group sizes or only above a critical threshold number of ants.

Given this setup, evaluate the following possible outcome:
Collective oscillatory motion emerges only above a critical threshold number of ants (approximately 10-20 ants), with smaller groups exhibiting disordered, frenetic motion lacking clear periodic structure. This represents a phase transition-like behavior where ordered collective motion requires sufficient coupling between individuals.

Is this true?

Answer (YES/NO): NO